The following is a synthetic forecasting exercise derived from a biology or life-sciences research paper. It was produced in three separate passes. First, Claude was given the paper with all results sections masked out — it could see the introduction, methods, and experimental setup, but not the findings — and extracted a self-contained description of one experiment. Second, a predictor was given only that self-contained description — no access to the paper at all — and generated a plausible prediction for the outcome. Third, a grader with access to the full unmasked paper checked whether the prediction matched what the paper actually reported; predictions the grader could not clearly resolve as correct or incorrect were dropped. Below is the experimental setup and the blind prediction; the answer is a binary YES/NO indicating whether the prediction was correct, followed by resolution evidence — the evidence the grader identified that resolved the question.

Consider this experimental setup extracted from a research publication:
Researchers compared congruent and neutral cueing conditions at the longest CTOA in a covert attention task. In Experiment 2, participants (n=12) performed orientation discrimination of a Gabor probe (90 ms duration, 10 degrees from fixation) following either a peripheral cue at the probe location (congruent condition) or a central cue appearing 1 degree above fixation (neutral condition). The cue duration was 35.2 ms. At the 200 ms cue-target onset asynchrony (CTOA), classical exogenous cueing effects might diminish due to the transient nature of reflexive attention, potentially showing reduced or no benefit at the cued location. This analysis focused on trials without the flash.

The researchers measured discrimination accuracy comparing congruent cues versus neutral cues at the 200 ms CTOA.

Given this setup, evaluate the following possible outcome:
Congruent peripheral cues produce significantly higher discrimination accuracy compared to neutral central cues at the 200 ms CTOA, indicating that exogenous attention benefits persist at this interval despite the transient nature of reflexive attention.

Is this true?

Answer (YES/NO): NO